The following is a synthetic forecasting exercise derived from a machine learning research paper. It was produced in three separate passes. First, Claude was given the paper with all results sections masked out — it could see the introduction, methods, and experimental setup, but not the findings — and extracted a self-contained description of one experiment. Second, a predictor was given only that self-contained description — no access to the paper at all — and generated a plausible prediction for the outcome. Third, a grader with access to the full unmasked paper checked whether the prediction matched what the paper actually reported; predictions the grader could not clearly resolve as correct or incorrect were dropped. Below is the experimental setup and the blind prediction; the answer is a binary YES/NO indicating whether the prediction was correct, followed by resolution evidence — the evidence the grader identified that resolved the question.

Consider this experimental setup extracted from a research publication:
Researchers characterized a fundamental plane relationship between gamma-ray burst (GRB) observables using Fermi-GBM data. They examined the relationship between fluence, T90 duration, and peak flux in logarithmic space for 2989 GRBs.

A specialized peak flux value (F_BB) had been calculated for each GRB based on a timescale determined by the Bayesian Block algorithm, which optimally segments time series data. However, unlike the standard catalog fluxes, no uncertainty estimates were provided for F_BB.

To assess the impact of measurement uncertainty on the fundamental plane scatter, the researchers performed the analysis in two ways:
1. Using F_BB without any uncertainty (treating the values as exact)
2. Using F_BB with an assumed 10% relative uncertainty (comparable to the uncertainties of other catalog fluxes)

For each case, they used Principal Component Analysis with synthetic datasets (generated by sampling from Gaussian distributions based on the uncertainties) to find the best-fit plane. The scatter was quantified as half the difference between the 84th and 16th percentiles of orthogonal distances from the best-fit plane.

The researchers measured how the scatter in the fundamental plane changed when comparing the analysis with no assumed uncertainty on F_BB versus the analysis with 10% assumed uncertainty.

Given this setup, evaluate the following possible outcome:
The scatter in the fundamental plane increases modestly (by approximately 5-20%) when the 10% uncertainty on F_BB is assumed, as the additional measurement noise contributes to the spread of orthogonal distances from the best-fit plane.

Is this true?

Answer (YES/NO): NO